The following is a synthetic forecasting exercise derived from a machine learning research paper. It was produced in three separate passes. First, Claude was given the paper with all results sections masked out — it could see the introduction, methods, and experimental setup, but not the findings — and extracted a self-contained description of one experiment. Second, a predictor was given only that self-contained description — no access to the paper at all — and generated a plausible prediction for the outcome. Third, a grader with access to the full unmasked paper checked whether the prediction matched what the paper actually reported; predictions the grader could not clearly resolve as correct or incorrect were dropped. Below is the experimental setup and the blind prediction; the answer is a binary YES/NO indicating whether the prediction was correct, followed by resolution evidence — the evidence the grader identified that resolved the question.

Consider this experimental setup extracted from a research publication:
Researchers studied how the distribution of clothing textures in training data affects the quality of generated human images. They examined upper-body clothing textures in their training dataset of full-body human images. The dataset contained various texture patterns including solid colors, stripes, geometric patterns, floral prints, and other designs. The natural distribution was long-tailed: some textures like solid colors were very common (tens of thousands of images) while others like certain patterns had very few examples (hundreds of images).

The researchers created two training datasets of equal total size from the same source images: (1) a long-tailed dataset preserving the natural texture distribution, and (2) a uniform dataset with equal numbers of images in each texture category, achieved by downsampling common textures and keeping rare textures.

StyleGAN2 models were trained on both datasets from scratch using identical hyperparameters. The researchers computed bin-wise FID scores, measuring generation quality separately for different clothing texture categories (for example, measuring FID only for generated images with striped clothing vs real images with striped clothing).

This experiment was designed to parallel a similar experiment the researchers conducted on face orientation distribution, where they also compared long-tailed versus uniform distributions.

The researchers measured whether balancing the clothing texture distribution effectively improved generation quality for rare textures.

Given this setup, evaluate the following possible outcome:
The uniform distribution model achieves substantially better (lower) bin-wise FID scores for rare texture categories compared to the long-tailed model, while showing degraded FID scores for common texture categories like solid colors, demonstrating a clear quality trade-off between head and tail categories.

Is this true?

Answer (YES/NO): NO